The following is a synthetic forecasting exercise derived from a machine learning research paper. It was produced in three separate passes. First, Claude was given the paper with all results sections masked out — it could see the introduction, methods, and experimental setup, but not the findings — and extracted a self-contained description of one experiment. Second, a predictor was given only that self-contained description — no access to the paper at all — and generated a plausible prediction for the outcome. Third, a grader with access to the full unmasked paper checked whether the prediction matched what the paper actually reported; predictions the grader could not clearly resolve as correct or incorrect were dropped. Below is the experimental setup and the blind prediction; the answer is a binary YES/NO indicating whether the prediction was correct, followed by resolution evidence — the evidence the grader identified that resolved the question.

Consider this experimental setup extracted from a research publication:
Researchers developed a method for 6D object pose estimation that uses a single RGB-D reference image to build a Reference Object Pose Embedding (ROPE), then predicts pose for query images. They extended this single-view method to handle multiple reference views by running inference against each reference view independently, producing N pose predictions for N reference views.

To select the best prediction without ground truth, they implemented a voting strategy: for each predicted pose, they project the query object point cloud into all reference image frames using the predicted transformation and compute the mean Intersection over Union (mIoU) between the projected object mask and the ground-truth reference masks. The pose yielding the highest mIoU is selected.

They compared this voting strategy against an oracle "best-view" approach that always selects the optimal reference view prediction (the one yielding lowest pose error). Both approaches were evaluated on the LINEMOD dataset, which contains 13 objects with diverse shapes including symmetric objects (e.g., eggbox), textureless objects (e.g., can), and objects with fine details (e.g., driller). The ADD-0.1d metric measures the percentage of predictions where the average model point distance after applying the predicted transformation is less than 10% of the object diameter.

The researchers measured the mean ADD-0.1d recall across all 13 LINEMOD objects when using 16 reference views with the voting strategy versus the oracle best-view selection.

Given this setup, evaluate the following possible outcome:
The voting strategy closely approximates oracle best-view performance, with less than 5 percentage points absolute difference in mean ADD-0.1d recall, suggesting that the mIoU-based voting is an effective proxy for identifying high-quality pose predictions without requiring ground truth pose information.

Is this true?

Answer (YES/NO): NO